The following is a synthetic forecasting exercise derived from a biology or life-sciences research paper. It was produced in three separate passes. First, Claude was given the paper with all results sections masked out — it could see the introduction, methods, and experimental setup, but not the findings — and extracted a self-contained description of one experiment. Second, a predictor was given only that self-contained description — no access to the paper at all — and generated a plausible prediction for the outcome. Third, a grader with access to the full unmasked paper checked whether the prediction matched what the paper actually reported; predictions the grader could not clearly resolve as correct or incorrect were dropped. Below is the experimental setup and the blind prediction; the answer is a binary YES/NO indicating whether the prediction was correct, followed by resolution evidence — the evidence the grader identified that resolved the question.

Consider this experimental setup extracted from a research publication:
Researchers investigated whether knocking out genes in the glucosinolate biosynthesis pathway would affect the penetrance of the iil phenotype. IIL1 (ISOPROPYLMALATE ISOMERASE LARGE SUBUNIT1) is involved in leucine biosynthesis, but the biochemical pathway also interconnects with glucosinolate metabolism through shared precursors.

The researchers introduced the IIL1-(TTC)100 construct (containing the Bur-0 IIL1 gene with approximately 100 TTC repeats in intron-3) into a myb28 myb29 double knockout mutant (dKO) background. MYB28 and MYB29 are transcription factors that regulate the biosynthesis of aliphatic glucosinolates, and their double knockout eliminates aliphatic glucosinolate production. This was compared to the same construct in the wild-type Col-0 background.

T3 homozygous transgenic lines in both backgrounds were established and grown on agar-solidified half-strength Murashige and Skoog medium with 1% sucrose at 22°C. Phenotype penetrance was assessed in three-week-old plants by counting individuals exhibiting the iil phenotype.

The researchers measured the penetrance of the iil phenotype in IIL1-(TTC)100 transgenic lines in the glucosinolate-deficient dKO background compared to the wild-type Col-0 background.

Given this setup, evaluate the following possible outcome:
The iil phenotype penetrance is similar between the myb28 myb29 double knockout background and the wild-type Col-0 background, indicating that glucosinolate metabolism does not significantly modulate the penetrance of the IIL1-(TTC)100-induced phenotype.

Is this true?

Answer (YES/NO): NO